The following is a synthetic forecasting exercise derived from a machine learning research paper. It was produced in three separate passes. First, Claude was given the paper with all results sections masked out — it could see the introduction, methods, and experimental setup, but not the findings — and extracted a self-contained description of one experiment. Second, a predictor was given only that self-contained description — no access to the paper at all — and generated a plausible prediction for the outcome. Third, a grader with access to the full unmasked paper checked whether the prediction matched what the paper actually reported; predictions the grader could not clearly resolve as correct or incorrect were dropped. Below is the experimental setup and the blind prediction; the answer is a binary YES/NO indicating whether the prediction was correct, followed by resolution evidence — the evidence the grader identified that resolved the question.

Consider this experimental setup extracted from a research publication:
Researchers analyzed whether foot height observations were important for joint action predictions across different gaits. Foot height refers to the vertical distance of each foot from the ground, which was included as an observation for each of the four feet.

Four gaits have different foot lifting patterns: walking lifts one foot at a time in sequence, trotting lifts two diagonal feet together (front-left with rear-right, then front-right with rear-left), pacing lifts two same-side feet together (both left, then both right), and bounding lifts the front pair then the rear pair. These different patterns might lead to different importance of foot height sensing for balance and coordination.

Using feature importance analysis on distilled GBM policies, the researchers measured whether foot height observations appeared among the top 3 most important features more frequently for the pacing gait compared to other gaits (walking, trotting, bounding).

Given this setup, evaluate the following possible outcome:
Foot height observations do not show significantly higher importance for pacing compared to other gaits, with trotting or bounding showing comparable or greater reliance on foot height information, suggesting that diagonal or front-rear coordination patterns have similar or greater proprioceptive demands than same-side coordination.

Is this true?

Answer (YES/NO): NO